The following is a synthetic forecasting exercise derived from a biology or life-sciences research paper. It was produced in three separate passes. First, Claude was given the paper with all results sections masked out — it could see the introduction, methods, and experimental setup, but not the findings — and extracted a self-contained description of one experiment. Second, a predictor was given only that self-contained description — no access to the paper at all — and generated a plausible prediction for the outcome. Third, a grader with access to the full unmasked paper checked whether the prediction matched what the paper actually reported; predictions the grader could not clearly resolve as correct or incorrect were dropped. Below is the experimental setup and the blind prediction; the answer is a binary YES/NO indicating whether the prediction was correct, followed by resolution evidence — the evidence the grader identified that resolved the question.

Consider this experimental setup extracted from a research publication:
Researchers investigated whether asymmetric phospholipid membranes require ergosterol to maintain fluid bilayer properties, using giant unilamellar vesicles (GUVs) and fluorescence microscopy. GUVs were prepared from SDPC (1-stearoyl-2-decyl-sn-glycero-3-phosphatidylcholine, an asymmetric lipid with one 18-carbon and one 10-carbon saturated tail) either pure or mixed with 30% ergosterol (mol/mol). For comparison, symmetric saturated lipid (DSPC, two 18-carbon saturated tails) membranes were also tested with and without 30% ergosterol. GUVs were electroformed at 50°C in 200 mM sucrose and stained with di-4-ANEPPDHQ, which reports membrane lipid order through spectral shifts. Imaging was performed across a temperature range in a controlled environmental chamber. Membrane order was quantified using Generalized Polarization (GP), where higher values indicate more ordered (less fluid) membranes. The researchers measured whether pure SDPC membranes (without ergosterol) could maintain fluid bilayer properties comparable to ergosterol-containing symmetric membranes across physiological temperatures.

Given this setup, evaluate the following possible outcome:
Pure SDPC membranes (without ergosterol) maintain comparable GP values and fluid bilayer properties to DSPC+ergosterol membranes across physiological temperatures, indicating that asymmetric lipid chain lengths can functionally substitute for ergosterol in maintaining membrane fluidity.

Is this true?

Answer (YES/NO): YES